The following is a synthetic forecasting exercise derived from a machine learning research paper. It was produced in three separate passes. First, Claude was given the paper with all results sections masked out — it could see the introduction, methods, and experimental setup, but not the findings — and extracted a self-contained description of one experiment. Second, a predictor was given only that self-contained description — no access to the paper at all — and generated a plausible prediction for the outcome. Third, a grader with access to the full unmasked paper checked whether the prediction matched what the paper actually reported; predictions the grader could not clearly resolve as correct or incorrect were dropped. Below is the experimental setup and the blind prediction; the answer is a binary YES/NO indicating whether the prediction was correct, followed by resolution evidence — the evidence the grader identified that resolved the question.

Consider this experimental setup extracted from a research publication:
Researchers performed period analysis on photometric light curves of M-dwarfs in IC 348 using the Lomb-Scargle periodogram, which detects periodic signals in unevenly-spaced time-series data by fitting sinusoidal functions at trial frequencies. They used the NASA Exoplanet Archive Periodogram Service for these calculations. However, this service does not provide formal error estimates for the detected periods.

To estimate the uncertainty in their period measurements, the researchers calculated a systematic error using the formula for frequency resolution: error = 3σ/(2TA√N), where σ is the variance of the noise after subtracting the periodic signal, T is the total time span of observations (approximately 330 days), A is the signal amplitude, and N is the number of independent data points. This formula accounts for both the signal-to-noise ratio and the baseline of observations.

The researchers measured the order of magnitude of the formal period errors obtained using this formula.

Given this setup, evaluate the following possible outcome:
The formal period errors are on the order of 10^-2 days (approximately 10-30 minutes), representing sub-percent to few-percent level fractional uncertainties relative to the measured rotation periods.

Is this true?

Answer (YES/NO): NO